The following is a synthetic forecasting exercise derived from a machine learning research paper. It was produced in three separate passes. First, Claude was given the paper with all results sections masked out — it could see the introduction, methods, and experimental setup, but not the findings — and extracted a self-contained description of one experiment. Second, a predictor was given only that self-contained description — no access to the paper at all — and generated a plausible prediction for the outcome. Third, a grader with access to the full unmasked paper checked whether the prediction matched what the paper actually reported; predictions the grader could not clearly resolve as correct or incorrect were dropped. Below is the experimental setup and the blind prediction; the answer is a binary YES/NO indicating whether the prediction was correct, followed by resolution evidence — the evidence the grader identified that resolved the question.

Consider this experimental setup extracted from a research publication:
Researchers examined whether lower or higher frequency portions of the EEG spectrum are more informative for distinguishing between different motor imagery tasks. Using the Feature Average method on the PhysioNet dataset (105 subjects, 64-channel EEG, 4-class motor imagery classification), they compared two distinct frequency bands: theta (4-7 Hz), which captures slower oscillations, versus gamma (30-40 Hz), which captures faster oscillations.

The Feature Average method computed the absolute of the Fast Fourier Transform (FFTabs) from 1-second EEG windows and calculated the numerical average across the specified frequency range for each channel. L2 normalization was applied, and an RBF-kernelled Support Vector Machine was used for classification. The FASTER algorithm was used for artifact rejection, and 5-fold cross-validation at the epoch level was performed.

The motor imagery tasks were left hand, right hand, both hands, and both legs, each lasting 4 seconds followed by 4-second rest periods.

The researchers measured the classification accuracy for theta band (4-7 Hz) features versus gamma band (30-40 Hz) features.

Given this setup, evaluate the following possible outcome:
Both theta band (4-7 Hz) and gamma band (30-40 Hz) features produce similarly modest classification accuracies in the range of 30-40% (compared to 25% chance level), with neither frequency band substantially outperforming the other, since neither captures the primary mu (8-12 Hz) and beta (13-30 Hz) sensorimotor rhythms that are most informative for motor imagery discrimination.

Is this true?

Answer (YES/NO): NO